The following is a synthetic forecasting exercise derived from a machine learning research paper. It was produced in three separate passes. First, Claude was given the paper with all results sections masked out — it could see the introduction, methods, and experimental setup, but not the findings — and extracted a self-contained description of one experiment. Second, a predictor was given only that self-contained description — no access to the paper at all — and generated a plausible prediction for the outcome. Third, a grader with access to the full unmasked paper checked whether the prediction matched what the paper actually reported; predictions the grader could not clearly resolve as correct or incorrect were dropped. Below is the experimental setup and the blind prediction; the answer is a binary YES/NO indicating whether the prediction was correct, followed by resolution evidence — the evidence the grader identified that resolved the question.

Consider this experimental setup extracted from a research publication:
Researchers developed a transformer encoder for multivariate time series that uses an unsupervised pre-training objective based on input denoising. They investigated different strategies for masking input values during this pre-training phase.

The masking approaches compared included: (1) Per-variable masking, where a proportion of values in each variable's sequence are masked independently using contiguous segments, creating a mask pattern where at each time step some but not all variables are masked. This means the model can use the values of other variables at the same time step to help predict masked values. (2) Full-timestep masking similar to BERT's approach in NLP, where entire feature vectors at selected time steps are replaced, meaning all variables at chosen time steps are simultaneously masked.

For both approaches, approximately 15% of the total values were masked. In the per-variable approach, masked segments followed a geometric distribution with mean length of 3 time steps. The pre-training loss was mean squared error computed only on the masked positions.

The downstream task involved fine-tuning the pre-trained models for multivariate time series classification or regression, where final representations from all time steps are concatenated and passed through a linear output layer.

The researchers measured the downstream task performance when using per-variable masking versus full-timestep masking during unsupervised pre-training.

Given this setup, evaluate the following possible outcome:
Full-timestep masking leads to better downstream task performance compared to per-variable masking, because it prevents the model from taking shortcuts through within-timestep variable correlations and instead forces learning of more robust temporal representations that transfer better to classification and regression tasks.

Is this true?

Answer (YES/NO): NO